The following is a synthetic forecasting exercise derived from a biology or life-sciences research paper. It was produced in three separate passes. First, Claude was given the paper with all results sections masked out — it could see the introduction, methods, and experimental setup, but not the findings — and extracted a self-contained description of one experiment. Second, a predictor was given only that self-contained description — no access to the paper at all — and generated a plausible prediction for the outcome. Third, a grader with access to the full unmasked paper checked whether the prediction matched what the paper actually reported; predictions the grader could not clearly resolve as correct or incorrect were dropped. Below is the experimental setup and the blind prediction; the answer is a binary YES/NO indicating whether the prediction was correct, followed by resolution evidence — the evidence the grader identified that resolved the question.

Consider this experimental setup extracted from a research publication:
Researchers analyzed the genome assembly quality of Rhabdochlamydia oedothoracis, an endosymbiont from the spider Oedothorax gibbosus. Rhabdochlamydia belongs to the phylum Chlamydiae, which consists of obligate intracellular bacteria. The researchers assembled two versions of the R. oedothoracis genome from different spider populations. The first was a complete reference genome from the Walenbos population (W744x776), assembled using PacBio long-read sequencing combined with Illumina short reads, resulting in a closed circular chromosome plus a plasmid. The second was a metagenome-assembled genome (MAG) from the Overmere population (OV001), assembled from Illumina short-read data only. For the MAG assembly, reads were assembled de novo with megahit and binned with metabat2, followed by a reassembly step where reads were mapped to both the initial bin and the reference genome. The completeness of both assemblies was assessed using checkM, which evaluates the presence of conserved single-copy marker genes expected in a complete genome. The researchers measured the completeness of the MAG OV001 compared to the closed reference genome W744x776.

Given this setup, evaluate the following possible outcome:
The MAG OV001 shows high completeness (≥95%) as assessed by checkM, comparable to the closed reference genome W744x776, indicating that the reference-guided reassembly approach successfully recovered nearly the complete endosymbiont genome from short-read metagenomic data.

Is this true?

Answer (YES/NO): NO